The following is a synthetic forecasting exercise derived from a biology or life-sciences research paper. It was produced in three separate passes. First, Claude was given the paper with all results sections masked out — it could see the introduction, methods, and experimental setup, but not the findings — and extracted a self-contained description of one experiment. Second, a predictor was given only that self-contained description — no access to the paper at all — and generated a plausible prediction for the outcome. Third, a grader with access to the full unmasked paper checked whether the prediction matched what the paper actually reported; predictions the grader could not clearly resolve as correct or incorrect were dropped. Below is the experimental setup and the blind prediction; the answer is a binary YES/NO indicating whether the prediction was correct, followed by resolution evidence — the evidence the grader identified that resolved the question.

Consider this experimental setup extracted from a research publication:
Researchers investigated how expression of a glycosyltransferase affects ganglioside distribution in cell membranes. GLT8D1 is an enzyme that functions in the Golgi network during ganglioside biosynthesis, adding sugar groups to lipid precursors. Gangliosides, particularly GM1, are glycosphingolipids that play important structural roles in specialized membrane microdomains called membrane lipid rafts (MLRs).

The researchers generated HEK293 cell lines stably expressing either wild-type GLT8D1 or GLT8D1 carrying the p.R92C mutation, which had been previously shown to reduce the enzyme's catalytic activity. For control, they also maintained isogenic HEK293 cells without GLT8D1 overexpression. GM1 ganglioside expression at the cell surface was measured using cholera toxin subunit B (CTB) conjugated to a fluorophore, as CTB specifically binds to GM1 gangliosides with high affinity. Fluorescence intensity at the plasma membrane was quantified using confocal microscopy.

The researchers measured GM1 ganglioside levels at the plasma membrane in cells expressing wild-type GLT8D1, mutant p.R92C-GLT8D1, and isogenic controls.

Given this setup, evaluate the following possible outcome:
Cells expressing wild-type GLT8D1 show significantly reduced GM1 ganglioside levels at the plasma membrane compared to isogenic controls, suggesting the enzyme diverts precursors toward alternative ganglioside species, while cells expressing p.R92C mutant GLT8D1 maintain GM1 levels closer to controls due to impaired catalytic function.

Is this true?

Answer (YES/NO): NO